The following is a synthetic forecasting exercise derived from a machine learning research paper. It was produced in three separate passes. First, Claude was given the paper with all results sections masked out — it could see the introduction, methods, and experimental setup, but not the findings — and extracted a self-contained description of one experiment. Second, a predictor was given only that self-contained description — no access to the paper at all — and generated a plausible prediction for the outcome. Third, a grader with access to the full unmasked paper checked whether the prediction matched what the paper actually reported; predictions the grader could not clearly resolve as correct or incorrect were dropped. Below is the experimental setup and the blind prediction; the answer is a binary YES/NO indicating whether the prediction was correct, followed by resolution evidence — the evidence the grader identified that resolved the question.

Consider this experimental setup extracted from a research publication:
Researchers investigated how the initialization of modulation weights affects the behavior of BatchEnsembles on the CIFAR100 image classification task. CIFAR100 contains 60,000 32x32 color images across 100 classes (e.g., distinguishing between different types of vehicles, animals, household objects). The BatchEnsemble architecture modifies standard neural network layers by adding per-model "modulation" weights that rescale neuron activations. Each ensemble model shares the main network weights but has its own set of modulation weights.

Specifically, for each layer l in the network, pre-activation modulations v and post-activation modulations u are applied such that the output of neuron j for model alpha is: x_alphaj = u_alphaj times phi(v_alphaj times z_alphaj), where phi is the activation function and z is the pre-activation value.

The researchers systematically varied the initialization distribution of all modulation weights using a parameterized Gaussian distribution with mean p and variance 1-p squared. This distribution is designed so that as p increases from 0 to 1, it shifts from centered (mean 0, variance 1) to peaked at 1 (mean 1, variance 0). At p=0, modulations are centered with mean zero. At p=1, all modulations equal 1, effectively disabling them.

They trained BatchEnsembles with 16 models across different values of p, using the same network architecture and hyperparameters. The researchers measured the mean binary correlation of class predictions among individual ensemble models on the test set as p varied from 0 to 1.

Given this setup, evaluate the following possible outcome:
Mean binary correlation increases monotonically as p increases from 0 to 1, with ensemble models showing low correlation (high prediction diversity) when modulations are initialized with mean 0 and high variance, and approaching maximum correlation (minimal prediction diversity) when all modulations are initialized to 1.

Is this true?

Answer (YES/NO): NO